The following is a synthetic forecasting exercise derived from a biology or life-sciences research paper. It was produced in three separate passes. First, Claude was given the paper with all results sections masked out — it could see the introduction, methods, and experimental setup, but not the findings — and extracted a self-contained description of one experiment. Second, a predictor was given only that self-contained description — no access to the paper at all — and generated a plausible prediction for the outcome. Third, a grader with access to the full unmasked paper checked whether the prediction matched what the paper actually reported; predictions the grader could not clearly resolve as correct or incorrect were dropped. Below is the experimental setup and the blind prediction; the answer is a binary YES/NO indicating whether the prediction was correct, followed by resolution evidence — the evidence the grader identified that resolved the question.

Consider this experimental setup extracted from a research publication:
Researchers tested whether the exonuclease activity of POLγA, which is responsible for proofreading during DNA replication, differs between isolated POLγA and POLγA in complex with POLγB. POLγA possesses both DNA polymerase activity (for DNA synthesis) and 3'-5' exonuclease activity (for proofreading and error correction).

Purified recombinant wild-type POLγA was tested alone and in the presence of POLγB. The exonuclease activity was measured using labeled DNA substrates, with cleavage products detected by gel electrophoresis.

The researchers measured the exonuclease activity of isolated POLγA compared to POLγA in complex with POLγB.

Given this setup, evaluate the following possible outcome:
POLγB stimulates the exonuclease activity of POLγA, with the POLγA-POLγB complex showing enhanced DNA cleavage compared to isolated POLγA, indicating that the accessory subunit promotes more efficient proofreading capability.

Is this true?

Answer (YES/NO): NO